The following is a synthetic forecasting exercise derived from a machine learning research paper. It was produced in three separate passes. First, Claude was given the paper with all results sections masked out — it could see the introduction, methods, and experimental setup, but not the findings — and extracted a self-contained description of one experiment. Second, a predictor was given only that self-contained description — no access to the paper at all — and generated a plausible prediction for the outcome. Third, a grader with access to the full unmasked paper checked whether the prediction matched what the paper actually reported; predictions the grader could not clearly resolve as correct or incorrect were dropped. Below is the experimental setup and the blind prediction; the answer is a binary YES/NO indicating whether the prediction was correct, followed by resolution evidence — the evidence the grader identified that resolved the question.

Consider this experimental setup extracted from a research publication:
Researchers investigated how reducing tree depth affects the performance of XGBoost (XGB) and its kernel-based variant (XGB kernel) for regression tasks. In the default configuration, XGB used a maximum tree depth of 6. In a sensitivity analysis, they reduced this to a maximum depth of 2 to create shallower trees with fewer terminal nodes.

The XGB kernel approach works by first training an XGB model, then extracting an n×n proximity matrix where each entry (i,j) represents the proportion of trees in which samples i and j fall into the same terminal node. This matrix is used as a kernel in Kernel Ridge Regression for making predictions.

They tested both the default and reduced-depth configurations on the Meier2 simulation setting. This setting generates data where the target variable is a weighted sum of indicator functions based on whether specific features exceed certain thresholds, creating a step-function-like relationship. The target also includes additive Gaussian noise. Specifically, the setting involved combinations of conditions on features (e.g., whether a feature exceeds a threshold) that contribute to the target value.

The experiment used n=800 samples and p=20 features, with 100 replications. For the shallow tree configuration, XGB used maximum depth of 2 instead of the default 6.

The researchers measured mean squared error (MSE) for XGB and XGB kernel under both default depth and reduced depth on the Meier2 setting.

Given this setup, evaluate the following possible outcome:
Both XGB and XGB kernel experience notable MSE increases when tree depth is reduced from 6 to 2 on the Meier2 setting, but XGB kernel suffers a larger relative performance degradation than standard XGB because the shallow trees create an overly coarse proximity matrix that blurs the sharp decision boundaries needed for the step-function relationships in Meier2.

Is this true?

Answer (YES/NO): NO